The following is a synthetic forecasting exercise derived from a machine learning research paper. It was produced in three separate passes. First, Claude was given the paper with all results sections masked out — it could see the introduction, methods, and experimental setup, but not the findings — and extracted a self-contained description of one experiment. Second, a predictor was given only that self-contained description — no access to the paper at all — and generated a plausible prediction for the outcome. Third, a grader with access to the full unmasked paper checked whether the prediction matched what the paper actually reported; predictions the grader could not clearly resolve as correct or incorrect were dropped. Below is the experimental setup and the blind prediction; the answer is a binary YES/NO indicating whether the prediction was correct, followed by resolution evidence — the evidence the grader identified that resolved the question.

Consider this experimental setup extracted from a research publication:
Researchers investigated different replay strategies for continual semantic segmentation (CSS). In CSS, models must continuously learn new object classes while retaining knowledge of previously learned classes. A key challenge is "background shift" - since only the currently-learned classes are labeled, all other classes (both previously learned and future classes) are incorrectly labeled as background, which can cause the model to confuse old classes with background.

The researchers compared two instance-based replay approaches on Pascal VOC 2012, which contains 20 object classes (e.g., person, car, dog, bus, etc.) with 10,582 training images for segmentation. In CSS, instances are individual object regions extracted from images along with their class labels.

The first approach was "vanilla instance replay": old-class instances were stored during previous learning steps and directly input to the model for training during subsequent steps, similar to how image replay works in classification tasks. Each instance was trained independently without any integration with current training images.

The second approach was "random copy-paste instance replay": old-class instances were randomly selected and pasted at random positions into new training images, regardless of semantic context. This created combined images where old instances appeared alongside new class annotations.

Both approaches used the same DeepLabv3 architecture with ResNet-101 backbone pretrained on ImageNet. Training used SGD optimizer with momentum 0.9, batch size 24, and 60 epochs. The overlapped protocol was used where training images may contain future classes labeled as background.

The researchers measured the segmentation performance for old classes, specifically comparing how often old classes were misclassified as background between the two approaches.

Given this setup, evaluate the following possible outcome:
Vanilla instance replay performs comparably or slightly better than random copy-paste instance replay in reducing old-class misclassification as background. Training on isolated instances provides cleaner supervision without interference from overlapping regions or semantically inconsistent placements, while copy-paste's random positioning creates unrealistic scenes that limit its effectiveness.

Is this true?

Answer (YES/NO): NO